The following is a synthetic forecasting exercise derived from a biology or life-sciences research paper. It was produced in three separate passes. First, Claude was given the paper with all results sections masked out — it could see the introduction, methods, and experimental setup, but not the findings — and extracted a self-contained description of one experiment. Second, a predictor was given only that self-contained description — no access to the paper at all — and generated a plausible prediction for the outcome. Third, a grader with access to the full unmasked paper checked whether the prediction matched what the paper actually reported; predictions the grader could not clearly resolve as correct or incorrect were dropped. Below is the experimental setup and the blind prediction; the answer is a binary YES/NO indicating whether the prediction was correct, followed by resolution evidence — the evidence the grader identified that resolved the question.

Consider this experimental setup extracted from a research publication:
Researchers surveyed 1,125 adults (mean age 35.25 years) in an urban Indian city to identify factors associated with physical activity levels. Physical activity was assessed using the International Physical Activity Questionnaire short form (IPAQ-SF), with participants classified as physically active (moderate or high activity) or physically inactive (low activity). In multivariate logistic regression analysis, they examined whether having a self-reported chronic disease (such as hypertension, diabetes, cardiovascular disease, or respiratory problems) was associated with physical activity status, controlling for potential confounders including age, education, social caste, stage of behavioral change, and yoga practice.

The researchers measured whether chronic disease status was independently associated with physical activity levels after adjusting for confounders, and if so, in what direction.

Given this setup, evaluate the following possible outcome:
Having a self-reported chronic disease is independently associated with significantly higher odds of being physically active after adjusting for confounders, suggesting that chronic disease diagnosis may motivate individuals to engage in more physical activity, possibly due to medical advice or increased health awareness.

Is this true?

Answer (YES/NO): YES